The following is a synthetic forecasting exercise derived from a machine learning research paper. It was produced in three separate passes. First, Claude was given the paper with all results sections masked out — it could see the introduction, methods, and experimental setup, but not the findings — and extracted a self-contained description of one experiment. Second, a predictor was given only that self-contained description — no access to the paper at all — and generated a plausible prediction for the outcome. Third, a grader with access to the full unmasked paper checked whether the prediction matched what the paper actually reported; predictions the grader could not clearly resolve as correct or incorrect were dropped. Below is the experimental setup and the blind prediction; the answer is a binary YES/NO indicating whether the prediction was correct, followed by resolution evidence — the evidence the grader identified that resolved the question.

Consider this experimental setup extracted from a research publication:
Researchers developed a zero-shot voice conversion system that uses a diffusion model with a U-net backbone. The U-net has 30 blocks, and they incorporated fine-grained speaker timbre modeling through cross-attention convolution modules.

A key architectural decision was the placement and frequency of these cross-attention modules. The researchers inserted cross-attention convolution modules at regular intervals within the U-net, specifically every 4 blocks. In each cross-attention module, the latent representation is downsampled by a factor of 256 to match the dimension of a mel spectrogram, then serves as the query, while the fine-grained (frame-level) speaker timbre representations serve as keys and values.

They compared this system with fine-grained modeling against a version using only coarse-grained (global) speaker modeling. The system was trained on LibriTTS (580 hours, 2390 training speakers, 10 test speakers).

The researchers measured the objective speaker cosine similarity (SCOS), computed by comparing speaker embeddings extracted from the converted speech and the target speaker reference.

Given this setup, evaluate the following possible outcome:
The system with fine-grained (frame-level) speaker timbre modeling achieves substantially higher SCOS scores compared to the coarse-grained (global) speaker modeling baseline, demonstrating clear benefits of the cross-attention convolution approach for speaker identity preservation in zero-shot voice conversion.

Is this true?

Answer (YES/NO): NO